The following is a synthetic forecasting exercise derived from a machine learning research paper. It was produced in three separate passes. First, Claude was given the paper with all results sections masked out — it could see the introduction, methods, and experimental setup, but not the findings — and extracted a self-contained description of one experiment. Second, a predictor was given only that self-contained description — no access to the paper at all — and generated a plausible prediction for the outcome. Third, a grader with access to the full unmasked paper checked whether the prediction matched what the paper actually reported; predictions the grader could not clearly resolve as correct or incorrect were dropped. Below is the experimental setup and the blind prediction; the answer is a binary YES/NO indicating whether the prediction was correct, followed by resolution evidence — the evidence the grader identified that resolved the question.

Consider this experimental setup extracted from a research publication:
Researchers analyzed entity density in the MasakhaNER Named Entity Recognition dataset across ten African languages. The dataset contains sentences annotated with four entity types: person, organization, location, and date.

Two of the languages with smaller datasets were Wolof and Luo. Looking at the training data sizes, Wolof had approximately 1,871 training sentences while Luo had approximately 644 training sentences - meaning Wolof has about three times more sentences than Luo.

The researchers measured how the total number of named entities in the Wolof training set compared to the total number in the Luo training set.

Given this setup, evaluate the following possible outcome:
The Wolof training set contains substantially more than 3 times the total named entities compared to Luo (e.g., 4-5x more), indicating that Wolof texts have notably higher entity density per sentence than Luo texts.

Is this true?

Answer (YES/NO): NO